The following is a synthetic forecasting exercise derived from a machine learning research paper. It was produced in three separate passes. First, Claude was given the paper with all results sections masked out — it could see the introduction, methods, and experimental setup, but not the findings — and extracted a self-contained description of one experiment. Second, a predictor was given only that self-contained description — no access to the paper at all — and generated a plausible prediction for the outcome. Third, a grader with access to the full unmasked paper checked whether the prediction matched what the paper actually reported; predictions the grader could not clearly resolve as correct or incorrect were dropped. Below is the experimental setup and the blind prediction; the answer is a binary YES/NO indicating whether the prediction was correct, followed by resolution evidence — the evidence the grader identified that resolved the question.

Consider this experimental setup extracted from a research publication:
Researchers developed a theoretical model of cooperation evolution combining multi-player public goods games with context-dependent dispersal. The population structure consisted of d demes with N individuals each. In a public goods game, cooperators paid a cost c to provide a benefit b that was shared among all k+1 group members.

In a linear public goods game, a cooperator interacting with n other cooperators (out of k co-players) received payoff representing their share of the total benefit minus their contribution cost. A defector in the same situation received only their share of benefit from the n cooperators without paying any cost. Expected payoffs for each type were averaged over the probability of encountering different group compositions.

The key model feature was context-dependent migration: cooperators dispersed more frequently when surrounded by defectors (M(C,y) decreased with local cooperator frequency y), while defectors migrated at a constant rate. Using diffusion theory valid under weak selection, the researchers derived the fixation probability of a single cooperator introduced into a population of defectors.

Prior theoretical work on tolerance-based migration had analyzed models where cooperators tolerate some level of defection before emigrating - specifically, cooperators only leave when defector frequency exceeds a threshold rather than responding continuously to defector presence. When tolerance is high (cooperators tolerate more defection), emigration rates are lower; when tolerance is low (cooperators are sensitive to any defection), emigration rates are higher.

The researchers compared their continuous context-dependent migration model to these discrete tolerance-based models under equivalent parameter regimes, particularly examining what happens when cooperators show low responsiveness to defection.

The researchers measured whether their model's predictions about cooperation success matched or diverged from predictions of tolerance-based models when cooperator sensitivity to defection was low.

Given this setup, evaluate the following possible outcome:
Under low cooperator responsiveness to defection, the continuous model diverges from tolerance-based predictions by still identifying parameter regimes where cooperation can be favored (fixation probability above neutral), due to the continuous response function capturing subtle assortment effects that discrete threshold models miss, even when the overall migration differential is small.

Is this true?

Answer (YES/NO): NO